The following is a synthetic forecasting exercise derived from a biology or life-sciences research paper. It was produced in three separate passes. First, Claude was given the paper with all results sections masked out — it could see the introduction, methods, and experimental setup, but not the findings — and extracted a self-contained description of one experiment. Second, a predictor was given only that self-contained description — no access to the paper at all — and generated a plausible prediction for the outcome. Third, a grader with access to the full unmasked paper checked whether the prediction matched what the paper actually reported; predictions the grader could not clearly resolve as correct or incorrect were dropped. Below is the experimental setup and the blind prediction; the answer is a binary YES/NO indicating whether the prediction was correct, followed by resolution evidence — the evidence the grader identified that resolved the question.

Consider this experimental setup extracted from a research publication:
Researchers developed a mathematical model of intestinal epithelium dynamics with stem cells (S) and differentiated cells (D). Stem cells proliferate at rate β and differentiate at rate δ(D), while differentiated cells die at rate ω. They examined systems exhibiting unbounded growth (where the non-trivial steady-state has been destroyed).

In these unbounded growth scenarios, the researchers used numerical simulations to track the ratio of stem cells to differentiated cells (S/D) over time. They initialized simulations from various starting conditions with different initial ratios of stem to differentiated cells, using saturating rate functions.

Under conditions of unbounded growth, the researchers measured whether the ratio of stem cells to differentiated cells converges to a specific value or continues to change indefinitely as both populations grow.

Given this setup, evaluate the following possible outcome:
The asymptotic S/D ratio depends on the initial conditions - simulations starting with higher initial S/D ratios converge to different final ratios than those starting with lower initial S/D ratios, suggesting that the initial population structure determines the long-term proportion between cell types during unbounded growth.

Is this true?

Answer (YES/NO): NO